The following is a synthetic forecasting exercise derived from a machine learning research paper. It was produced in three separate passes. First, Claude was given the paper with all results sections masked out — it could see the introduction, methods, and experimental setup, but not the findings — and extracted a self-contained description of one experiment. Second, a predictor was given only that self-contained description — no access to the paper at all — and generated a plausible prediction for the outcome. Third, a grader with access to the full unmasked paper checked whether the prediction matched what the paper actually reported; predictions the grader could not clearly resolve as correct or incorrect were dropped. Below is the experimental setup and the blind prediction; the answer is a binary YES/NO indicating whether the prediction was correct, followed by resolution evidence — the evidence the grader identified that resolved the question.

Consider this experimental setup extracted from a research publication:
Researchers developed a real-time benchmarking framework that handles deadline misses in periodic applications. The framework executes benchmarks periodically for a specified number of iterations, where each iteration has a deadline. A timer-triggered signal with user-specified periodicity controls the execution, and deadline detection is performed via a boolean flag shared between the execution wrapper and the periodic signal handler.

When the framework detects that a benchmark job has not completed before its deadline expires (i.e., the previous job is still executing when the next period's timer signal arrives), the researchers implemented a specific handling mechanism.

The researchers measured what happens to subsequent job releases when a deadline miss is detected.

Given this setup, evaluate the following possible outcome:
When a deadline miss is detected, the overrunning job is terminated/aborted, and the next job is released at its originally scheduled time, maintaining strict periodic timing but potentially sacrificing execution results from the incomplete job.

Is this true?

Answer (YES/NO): NO